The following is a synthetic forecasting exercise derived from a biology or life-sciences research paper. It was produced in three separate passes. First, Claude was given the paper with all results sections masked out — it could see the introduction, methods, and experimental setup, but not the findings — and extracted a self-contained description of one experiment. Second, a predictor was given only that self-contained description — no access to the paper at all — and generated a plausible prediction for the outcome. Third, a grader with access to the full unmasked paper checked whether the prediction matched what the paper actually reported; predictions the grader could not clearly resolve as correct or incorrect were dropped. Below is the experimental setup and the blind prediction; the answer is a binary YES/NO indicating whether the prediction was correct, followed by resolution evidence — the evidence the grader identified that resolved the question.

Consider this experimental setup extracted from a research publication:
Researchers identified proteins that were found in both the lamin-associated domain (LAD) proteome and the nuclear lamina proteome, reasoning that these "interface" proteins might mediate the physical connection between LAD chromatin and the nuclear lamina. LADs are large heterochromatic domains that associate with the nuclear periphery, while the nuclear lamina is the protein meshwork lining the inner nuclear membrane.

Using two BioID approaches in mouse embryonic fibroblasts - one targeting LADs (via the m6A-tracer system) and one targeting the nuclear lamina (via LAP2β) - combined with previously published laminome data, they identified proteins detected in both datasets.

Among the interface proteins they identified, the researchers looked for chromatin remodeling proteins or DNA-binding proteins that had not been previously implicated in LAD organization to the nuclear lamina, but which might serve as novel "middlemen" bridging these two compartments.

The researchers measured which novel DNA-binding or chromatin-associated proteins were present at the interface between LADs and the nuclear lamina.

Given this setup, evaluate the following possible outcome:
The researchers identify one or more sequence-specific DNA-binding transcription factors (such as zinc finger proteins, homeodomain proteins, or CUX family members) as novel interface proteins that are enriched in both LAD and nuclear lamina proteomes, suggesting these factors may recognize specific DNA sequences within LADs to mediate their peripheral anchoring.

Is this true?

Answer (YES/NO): NO